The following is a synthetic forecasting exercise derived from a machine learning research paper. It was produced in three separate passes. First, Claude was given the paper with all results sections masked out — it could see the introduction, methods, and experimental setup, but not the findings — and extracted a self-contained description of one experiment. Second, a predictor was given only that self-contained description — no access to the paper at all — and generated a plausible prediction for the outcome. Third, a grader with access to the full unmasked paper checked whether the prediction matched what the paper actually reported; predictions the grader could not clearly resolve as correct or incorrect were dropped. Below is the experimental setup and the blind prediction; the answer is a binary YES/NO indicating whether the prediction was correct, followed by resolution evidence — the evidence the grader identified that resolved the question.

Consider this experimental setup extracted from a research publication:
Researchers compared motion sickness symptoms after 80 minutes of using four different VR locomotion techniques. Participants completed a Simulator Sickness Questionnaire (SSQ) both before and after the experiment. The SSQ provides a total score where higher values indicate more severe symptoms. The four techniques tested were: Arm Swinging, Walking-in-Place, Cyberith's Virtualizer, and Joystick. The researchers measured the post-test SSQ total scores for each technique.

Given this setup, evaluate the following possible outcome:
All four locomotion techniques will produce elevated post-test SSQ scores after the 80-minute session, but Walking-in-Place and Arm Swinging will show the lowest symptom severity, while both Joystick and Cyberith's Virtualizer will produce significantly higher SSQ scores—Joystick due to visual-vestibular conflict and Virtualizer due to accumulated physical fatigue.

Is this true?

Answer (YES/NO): NO